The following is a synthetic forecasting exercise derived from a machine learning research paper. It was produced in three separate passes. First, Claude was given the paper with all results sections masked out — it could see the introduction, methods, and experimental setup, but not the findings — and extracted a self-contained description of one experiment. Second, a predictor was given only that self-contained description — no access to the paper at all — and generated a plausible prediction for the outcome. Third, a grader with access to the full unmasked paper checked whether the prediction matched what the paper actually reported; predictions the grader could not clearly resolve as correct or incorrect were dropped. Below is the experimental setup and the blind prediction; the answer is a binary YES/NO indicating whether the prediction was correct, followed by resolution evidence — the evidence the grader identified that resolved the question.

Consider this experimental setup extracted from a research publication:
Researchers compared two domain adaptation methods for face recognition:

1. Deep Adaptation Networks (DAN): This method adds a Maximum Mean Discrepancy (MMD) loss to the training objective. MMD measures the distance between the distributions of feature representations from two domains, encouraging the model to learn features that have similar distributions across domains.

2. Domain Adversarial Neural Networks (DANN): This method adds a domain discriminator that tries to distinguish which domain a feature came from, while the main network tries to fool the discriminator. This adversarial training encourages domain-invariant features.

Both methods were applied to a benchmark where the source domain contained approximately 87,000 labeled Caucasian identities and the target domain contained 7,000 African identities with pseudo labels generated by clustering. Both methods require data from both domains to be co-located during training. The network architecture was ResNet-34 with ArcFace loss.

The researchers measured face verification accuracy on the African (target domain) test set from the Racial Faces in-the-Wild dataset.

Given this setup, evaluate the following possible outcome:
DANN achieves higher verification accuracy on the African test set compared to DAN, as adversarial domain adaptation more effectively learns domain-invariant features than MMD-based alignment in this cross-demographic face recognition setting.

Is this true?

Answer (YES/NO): NO